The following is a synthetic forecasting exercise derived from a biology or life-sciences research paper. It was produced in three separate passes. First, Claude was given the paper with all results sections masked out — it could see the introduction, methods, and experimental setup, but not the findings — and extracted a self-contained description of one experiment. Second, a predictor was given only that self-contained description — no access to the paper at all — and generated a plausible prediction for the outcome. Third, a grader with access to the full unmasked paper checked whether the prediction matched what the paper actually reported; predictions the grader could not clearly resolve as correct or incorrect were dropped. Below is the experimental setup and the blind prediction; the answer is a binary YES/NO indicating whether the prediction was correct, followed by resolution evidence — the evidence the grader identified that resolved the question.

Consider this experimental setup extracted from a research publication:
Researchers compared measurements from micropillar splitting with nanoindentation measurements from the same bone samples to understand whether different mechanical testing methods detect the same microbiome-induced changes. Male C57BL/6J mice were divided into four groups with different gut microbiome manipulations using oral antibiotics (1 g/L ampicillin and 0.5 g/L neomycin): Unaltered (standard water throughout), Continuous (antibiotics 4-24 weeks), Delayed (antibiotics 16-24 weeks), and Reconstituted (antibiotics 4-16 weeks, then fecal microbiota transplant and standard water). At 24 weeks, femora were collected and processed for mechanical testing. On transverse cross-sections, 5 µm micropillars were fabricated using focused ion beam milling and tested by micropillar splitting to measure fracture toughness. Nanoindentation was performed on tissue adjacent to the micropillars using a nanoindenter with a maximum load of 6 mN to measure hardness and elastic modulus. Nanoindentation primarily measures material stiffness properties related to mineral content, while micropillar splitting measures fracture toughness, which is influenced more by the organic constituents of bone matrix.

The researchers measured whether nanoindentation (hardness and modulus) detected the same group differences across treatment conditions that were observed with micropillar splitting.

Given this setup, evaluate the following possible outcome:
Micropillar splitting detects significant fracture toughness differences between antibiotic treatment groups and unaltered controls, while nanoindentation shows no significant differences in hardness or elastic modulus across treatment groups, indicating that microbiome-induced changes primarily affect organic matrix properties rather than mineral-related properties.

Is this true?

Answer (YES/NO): YES